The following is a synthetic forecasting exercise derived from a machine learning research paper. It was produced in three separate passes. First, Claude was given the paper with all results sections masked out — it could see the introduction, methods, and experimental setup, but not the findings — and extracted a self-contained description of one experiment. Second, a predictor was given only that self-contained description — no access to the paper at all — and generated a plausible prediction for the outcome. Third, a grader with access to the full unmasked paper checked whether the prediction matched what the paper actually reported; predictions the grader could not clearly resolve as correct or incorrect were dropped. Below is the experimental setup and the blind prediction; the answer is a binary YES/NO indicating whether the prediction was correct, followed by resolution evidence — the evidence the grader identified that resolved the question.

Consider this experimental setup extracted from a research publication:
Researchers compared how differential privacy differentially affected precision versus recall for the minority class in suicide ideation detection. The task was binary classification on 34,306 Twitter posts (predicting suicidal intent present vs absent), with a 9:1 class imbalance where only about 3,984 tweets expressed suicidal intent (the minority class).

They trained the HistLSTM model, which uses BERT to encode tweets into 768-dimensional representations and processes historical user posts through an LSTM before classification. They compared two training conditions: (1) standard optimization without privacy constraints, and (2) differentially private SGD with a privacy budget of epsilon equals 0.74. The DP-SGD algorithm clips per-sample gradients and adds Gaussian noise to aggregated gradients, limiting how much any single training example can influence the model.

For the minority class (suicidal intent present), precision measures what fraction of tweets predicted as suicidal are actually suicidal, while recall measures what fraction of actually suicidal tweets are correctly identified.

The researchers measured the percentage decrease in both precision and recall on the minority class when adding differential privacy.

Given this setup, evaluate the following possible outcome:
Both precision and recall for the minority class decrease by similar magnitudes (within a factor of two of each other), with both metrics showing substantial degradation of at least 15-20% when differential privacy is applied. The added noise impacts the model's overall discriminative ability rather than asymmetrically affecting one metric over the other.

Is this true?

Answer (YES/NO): NO